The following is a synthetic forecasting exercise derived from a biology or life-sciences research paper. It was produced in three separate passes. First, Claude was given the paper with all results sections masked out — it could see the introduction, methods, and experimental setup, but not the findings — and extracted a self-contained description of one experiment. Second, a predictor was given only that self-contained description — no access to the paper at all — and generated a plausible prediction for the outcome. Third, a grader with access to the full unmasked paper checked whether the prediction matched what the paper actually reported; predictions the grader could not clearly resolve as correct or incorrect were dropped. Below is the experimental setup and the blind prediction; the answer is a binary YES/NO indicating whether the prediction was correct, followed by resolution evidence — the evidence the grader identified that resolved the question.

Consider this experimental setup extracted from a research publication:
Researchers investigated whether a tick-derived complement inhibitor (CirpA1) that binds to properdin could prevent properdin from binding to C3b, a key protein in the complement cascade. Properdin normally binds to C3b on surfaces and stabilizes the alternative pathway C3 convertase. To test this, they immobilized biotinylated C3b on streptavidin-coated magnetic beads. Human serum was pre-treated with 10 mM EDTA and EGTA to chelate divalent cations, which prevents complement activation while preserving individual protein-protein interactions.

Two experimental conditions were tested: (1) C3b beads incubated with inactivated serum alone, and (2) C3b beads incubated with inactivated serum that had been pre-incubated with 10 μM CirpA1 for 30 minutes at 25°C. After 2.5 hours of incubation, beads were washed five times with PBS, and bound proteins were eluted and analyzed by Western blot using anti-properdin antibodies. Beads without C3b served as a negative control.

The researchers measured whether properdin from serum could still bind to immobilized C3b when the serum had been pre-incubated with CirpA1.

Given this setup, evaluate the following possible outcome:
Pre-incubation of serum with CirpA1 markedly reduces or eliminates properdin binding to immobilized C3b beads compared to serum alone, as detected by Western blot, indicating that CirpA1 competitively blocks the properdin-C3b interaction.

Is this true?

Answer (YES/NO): YES